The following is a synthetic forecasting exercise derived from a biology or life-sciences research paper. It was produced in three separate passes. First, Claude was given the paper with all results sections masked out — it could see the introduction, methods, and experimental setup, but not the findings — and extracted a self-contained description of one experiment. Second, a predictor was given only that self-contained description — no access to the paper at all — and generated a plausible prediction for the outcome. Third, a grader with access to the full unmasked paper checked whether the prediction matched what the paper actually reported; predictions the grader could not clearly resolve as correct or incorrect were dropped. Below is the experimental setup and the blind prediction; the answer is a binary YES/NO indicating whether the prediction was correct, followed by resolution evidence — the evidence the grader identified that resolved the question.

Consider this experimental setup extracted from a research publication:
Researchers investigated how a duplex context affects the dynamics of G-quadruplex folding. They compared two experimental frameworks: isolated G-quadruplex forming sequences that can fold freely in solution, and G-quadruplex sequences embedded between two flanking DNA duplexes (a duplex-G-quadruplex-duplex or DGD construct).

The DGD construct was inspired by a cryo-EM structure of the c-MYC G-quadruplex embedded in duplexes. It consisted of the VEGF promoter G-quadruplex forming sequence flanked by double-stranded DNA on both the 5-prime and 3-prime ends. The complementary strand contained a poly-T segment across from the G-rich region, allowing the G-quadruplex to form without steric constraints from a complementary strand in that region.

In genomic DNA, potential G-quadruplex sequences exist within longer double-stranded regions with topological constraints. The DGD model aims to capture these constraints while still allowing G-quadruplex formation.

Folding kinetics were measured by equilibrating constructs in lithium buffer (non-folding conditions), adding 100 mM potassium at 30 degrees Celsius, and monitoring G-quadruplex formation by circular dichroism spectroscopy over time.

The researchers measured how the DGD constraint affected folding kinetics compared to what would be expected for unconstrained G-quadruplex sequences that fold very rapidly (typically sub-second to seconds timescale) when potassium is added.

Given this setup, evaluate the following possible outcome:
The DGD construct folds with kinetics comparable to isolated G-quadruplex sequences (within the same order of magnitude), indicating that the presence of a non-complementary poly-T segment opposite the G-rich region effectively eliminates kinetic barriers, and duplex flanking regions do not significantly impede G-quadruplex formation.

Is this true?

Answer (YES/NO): NO